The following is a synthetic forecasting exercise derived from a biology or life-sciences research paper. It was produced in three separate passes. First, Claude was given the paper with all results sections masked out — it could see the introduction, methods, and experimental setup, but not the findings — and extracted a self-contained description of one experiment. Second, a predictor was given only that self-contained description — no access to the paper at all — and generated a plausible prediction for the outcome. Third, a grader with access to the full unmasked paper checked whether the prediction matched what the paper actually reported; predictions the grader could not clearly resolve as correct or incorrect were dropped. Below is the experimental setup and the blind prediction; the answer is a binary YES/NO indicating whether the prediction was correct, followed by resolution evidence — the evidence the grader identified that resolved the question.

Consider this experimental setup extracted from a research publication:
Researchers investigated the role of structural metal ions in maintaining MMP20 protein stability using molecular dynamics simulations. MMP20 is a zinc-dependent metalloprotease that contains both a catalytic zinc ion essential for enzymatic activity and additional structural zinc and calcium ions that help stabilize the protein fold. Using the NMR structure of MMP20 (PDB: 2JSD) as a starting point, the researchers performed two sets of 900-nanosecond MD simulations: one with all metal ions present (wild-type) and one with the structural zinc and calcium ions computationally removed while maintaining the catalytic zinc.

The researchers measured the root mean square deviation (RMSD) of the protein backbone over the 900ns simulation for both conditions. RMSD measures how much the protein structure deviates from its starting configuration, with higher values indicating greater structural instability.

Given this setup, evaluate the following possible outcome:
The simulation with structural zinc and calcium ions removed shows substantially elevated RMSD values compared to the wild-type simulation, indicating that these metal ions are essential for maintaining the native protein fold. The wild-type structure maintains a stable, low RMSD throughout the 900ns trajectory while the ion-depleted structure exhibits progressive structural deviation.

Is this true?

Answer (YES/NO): YES